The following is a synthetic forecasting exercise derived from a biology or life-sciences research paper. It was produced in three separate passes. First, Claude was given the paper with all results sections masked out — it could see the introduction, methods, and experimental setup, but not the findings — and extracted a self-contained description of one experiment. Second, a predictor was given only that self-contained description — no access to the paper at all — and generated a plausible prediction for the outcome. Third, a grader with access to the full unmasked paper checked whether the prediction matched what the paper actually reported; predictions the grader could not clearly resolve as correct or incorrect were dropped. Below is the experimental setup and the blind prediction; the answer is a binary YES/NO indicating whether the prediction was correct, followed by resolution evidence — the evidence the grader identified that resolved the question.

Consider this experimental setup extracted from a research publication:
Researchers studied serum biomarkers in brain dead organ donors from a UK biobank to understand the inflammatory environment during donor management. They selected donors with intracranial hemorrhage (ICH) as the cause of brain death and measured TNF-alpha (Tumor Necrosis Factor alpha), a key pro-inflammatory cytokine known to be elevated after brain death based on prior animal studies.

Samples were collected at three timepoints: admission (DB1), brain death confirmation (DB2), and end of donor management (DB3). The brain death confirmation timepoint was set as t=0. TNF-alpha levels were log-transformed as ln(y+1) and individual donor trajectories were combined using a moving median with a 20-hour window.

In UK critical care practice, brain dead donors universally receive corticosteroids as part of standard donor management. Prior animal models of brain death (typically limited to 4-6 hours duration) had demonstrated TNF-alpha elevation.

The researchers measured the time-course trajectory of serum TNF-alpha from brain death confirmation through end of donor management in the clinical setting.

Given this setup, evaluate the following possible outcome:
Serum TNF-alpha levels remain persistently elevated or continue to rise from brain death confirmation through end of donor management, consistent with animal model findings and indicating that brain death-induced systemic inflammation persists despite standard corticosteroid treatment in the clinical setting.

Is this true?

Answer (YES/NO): NO